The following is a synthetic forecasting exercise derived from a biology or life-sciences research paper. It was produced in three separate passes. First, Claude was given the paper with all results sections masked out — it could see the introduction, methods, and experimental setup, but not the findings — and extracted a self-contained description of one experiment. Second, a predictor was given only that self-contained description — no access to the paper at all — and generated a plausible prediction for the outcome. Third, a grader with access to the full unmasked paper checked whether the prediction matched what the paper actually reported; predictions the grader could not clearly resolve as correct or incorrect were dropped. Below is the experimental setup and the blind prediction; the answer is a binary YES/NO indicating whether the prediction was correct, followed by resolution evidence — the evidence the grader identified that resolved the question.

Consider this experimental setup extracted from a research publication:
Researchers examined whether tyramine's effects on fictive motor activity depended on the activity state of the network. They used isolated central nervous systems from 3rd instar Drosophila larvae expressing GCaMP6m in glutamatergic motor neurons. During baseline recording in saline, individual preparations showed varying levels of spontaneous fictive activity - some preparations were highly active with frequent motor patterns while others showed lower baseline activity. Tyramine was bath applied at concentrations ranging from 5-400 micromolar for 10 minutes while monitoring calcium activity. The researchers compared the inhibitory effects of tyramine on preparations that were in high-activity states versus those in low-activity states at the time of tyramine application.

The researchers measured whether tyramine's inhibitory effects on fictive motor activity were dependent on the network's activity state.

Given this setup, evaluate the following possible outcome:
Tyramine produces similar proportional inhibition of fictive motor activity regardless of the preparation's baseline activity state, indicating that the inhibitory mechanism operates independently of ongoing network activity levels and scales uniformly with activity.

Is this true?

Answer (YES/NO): NO